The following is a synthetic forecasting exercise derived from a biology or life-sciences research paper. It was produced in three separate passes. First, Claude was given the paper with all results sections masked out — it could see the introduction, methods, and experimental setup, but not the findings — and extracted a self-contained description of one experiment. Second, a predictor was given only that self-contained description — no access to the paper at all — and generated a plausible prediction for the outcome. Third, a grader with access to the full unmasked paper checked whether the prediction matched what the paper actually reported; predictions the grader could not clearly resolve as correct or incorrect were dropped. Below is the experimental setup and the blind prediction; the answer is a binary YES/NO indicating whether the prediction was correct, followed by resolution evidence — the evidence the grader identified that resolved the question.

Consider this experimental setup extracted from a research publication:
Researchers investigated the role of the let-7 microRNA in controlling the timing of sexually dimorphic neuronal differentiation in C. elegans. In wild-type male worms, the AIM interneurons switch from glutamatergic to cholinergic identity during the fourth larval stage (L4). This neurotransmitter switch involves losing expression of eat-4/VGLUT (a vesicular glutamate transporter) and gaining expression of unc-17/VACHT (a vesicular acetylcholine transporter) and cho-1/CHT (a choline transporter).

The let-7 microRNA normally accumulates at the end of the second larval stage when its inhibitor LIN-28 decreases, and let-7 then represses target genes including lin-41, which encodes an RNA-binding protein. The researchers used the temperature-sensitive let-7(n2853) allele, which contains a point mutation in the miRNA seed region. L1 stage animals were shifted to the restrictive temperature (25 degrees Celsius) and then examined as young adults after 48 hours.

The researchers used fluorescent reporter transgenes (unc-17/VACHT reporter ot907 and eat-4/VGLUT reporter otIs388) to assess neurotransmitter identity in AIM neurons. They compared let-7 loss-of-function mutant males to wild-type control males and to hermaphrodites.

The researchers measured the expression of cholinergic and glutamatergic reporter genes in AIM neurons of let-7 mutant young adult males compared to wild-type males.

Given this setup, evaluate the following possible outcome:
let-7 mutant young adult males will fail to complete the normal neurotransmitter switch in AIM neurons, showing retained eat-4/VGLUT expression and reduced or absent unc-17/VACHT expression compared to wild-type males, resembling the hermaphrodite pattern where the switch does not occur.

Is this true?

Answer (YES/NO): YES